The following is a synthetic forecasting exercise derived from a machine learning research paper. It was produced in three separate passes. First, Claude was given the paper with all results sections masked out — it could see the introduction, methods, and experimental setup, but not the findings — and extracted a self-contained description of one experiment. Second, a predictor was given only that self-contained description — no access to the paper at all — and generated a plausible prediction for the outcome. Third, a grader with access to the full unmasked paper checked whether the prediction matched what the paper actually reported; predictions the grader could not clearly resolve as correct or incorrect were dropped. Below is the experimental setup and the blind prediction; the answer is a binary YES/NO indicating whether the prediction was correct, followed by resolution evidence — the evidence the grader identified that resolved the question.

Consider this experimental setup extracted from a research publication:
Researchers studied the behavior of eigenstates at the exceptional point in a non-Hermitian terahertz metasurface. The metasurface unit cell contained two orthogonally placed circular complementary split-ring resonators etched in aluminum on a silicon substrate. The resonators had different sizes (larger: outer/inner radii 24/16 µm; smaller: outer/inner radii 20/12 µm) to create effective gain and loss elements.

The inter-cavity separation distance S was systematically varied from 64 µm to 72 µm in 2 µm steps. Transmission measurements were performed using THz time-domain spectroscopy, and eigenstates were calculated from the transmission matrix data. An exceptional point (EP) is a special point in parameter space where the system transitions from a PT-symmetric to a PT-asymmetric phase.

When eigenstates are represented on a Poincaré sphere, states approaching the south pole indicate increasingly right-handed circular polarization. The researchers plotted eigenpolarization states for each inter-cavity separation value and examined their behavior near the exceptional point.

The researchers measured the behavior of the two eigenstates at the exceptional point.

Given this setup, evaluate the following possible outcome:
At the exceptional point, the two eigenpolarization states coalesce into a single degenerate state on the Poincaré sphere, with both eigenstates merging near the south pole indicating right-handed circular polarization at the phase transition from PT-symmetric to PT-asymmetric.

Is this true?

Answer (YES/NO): YES